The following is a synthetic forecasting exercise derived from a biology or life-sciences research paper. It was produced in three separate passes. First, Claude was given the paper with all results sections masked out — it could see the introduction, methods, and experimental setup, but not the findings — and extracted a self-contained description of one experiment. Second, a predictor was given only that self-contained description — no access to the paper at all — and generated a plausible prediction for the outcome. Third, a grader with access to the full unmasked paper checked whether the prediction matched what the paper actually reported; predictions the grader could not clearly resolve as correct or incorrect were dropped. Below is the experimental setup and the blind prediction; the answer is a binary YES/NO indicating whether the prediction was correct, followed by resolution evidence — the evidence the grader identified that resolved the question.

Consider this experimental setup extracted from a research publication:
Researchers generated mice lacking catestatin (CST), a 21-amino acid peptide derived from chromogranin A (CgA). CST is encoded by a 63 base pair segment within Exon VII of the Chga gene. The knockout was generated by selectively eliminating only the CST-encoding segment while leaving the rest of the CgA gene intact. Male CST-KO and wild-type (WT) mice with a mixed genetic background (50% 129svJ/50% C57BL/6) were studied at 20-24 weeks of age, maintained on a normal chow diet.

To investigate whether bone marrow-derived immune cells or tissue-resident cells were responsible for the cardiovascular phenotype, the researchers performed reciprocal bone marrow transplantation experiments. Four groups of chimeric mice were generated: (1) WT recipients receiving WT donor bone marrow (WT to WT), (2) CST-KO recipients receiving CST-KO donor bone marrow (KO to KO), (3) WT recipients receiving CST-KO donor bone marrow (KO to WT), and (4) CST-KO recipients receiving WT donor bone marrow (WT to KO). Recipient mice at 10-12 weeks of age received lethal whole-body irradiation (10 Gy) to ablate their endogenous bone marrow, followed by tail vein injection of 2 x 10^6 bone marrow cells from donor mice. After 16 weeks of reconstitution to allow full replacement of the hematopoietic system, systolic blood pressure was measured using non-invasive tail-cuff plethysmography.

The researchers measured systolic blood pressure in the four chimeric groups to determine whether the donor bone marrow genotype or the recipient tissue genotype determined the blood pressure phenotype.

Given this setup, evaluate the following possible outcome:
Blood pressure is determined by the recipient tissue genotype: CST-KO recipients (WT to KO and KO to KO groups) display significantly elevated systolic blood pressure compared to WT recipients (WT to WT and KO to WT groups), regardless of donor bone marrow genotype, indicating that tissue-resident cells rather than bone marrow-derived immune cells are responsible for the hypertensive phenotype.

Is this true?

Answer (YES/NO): NO